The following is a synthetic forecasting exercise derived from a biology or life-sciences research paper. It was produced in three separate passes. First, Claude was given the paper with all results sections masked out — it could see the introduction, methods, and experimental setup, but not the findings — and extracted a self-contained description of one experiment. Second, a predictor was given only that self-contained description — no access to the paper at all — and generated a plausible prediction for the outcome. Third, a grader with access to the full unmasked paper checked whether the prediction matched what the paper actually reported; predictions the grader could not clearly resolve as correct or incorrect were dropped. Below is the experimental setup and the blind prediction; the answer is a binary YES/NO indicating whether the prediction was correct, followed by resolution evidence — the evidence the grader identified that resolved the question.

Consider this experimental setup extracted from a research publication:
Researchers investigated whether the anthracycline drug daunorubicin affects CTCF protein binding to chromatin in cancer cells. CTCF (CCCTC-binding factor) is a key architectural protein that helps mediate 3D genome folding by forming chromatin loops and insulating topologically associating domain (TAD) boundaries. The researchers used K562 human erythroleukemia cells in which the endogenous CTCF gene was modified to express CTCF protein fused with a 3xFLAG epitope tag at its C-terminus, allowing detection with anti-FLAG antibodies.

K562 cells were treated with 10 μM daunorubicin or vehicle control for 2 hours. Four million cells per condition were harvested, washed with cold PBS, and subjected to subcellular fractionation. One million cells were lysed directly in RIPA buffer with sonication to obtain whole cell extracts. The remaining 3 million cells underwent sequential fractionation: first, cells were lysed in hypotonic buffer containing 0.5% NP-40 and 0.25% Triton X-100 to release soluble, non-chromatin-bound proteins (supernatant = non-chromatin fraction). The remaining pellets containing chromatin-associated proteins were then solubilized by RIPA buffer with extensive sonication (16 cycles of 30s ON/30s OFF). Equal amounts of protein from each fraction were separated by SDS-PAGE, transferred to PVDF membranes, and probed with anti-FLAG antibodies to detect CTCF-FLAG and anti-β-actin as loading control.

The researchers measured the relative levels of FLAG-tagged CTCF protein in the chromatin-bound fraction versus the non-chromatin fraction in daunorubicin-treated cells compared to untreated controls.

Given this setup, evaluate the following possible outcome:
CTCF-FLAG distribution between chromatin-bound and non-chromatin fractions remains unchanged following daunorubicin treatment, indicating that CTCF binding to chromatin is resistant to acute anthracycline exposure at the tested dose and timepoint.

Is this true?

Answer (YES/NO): NO